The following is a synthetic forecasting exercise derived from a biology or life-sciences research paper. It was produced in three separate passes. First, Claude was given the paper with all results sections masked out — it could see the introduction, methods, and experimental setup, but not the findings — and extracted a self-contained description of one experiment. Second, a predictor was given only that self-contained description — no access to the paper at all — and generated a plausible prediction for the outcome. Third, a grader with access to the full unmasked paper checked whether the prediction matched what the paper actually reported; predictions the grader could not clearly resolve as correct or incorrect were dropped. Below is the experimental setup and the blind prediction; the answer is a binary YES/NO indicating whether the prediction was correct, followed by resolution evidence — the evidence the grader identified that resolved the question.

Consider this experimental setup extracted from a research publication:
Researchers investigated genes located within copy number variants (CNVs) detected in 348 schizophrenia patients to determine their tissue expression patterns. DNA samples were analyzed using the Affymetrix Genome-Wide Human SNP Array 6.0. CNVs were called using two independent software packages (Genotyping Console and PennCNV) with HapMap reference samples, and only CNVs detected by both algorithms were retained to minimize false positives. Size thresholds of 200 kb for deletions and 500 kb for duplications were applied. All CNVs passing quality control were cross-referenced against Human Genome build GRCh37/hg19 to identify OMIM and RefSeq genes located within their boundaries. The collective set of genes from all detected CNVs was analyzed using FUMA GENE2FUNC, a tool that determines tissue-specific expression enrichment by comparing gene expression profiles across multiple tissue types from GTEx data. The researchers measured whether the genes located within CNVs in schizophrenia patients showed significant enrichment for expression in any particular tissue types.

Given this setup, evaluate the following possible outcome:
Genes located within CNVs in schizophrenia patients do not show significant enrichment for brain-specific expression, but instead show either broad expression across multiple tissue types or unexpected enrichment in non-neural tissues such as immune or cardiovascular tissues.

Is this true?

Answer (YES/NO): NO